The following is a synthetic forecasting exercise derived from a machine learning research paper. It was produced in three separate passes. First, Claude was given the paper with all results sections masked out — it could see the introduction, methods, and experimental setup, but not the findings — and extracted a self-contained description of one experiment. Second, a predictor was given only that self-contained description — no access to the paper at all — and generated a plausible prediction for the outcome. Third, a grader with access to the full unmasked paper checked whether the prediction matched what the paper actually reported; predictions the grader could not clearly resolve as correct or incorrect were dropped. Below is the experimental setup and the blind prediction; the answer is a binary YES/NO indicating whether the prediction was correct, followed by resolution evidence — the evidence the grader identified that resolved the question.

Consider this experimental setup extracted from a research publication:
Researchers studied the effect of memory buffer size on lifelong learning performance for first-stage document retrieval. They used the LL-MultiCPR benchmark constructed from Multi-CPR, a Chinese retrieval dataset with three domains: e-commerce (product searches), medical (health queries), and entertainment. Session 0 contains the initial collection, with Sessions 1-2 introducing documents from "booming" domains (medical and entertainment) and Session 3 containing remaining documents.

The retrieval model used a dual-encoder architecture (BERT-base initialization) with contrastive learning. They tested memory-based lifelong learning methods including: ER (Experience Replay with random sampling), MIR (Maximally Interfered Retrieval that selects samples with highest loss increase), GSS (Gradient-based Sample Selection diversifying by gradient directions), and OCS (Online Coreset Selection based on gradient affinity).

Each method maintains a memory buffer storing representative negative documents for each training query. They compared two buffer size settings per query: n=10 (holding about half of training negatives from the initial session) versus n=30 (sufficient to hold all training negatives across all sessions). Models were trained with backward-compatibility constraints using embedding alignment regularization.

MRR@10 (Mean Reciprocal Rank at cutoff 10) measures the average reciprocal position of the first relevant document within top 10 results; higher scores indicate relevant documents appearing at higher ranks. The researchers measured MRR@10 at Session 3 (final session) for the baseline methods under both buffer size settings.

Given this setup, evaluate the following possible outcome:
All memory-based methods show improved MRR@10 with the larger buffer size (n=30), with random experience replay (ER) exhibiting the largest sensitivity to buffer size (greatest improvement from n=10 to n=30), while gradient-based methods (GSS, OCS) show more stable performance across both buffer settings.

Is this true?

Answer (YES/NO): NO